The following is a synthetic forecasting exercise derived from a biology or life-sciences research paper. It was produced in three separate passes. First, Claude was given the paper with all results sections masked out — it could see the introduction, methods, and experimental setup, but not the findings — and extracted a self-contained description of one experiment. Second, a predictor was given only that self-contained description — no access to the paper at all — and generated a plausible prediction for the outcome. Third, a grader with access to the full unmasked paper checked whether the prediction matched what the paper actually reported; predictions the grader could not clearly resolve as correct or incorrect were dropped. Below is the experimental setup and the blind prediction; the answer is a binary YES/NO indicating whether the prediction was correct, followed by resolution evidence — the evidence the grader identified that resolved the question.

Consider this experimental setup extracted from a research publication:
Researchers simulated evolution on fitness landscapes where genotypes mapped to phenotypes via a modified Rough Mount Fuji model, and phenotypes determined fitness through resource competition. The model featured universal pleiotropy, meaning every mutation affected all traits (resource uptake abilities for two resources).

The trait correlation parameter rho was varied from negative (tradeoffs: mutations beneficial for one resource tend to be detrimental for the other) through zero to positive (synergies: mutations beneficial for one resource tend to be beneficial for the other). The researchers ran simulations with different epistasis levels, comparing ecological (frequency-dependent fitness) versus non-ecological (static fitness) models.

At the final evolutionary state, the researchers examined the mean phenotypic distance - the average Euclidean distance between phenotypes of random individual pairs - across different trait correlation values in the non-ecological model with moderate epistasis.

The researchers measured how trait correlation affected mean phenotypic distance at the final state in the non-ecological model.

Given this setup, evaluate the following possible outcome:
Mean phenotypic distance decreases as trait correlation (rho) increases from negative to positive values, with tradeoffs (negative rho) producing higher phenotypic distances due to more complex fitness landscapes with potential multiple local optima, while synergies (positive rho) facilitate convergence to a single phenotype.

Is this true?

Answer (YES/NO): YES